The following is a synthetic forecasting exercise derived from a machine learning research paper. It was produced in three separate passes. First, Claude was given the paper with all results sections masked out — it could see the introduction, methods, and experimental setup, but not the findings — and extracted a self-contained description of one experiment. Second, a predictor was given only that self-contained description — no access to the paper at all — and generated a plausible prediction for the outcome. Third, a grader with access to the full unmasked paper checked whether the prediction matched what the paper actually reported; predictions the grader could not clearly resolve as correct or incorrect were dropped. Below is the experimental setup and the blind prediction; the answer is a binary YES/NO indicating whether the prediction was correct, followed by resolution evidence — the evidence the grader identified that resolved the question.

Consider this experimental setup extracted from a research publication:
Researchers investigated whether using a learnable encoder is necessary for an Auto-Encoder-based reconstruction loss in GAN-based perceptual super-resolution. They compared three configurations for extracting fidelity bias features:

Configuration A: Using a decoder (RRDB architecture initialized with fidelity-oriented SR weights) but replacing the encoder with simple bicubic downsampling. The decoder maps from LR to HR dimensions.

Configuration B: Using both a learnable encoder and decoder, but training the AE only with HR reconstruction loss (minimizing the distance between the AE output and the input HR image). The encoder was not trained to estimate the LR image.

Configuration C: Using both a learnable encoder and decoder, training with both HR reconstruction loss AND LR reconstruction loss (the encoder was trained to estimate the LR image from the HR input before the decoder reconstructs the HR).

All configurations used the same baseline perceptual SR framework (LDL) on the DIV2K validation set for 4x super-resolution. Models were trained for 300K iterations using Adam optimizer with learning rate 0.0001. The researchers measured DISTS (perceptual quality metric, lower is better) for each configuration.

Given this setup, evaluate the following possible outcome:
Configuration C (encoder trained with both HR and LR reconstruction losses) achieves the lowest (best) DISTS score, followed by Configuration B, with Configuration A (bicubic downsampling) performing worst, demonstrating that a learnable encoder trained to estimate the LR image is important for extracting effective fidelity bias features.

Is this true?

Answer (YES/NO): NO